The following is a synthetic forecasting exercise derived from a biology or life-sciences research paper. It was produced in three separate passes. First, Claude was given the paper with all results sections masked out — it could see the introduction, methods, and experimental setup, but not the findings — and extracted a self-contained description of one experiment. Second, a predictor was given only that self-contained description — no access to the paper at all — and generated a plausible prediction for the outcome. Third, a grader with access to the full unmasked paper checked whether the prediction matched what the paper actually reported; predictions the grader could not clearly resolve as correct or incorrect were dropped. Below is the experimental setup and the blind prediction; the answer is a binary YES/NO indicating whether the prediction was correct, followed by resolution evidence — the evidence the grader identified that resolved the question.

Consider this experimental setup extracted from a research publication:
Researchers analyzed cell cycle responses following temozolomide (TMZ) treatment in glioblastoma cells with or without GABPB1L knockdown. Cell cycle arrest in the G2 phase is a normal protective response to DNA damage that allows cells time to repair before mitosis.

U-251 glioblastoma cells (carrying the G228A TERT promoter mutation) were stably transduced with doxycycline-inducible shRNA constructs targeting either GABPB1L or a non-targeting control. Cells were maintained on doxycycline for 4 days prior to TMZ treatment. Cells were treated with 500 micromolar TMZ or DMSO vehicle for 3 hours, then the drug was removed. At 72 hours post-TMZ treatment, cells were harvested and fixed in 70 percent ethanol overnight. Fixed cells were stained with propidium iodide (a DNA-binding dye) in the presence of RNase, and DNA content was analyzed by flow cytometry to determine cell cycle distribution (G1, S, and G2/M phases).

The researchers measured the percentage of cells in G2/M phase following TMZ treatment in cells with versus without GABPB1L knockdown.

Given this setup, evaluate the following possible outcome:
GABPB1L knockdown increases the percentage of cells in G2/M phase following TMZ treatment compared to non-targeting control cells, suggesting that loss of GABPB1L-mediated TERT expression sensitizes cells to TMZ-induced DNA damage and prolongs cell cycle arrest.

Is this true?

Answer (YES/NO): NO